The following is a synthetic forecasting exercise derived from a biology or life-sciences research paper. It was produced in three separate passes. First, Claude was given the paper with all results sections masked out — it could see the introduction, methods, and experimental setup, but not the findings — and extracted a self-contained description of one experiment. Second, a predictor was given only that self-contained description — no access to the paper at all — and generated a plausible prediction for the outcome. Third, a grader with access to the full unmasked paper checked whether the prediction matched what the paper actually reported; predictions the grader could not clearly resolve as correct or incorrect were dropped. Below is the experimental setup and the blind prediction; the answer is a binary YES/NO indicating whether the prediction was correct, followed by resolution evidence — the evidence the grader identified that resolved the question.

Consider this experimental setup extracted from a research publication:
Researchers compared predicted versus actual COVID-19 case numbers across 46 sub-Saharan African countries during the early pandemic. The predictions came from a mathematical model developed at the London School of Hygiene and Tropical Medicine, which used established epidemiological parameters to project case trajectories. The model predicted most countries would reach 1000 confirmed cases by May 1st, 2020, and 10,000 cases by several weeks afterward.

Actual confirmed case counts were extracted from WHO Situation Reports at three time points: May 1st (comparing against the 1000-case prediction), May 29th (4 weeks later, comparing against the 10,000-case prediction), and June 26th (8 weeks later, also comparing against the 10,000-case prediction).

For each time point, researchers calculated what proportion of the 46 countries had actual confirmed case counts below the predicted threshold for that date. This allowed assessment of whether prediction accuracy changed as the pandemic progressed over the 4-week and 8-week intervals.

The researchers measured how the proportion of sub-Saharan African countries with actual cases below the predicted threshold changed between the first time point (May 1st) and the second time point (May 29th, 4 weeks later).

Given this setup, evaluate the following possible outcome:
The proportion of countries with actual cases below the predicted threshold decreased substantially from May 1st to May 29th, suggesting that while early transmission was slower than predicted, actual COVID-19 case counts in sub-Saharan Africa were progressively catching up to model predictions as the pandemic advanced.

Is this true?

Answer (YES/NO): NO